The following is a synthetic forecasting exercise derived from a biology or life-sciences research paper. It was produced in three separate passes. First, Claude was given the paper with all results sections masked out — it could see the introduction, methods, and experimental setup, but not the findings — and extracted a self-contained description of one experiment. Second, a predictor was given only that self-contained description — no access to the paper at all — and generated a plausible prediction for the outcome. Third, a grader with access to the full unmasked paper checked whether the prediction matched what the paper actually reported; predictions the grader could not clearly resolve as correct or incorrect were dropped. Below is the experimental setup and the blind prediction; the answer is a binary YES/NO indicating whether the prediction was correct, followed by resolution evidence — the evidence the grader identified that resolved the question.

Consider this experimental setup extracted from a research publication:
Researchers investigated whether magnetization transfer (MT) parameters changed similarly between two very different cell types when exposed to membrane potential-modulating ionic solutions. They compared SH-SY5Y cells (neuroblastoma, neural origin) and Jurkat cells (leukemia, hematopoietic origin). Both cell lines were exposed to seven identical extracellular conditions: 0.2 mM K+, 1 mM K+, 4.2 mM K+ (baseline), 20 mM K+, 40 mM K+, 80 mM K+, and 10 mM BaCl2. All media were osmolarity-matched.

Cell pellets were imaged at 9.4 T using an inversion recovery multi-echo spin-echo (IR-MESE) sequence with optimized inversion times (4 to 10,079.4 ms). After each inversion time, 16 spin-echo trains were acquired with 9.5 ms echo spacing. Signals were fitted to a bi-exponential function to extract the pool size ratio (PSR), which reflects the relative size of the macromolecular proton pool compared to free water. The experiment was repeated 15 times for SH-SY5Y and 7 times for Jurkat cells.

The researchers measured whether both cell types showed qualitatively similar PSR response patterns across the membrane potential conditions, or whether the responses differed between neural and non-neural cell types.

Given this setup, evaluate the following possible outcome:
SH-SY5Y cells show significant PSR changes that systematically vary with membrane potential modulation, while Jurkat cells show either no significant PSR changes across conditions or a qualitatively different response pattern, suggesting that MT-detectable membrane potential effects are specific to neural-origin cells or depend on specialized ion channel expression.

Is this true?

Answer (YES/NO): NO